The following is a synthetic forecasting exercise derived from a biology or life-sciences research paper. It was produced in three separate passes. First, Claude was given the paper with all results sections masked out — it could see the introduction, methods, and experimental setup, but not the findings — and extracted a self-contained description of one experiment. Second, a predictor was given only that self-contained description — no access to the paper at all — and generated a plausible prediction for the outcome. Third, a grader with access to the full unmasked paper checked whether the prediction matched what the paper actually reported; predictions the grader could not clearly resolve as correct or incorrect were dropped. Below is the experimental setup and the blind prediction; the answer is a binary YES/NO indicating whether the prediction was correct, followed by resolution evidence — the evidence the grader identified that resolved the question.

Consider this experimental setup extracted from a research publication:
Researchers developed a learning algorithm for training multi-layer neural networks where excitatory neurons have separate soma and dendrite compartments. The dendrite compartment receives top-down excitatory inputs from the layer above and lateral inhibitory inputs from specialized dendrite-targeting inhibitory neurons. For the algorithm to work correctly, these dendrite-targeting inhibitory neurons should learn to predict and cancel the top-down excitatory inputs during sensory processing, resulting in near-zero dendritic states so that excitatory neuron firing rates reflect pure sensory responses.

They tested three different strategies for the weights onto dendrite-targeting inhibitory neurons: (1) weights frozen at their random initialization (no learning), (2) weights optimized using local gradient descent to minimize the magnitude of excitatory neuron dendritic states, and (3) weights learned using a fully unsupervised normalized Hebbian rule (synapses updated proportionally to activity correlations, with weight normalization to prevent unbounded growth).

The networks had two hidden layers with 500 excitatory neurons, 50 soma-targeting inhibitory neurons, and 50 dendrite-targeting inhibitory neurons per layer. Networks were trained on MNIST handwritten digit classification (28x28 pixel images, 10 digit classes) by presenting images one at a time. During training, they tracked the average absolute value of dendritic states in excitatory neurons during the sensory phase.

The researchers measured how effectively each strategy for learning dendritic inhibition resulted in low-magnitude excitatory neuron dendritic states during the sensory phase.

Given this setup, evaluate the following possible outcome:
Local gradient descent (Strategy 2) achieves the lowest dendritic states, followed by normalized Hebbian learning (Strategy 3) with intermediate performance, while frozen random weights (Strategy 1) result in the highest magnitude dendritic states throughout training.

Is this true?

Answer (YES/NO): NO